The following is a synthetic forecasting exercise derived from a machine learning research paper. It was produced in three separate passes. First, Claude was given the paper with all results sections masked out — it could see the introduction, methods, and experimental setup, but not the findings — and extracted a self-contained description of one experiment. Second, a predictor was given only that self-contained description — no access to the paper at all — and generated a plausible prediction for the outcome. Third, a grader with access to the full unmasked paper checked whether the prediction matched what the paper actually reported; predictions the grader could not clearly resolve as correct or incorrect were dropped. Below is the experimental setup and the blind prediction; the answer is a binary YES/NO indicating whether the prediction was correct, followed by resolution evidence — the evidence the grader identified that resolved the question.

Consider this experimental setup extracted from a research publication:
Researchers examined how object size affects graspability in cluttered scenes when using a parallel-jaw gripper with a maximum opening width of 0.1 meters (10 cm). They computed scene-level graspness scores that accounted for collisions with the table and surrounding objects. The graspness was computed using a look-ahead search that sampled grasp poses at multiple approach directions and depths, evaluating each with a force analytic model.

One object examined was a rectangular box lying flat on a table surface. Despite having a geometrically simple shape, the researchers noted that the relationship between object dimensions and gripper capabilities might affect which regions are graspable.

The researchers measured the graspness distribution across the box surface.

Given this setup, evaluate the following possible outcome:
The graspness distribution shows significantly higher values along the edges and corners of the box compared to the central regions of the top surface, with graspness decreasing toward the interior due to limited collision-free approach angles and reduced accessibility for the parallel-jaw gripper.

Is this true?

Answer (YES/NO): NO